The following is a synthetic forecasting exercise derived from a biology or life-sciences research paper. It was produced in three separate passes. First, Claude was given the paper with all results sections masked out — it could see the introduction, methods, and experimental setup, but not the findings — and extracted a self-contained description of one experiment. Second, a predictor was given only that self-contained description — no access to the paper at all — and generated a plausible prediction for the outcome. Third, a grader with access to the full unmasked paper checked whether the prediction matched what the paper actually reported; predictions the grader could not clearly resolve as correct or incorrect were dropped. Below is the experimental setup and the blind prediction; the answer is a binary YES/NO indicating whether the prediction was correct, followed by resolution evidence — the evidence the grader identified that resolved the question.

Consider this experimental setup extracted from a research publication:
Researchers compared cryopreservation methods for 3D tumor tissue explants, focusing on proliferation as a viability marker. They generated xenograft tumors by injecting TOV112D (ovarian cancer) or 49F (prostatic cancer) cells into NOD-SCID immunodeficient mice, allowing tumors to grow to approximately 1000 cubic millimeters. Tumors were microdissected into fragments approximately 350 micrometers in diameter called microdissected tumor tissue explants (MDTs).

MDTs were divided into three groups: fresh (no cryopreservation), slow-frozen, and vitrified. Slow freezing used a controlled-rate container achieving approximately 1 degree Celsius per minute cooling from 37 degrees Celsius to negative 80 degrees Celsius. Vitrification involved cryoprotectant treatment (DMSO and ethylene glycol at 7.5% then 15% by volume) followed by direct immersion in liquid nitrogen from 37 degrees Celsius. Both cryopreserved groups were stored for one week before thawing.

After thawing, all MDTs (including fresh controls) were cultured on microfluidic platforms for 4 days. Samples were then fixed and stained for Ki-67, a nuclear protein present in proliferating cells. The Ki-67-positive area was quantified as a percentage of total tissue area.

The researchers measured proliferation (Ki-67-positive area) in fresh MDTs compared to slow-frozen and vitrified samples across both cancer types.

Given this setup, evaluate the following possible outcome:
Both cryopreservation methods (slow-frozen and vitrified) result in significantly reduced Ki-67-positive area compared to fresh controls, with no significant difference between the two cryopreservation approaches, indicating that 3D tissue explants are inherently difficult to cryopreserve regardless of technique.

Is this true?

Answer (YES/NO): YES